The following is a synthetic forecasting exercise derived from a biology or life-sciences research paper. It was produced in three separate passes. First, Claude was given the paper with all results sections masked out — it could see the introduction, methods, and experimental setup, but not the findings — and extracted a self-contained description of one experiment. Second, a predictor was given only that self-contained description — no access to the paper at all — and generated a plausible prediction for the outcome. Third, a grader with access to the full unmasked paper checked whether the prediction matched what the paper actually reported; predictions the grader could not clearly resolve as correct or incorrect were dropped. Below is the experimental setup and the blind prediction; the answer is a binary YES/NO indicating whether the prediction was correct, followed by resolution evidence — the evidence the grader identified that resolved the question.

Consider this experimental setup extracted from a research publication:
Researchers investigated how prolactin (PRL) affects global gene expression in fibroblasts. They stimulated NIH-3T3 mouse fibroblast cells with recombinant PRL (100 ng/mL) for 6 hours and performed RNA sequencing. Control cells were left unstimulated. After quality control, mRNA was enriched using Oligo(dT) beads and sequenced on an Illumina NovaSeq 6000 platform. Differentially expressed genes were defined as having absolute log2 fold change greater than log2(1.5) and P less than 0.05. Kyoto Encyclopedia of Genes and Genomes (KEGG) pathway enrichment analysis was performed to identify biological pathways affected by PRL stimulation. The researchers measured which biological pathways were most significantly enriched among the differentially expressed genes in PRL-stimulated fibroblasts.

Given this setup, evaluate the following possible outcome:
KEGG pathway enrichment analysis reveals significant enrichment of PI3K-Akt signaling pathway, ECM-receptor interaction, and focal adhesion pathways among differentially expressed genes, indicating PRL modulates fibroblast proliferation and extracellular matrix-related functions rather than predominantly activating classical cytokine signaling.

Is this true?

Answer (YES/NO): NO